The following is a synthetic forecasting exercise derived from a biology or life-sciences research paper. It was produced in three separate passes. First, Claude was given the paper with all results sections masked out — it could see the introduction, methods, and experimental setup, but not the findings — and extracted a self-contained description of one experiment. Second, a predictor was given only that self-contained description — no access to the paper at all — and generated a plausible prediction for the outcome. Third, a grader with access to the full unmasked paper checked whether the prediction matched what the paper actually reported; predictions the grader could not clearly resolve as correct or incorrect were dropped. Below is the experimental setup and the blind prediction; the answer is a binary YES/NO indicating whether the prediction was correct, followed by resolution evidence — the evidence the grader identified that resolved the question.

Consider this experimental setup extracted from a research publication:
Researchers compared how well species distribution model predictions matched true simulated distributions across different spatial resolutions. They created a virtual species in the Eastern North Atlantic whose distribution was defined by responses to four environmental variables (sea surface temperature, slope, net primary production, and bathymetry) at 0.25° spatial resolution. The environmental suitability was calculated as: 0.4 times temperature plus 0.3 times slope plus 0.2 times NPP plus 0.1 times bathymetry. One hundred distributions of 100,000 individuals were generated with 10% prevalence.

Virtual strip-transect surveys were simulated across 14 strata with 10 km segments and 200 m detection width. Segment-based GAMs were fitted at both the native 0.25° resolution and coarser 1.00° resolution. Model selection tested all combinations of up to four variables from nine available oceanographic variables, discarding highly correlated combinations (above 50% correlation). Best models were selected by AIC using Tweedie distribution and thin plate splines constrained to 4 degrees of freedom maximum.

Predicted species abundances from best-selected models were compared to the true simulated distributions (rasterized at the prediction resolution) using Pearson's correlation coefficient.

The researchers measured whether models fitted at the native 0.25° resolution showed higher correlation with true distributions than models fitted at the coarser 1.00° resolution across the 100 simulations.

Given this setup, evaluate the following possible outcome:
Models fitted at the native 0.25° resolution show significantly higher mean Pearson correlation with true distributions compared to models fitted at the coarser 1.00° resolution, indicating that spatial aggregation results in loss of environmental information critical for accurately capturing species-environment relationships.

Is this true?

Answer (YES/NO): NO